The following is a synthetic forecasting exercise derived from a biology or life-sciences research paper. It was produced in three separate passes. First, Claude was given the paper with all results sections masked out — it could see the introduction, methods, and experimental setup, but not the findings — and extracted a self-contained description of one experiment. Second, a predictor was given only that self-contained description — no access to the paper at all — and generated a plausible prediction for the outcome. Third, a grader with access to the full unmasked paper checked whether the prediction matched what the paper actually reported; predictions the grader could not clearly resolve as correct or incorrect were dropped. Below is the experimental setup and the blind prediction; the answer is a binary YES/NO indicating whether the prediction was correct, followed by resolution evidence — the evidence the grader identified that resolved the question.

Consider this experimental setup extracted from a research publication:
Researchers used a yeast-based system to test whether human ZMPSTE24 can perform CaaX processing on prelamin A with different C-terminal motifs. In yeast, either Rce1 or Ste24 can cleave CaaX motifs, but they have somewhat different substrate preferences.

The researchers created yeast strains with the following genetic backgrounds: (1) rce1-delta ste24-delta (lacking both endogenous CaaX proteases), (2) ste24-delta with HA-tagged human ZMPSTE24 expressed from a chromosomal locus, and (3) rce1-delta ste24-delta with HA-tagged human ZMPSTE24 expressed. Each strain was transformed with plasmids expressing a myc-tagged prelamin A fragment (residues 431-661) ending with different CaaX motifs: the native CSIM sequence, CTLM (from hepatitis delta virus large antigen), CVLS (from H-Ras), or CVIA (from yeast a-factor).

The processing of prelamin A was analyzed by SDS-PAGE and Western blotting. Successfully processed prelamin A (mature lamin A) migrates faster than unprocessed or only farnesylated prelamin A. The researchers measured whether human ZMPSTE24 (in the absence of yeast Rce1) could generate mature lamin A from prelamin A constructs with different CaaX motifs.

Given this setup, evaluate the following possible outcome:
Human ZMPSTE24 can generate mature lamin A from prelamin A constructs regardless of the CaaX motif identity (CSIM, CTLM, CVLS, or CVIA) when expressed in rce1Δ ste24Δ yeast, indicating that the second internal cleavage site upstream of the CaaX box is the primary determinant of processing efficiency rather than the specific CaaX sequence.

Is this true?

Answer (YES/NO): YES